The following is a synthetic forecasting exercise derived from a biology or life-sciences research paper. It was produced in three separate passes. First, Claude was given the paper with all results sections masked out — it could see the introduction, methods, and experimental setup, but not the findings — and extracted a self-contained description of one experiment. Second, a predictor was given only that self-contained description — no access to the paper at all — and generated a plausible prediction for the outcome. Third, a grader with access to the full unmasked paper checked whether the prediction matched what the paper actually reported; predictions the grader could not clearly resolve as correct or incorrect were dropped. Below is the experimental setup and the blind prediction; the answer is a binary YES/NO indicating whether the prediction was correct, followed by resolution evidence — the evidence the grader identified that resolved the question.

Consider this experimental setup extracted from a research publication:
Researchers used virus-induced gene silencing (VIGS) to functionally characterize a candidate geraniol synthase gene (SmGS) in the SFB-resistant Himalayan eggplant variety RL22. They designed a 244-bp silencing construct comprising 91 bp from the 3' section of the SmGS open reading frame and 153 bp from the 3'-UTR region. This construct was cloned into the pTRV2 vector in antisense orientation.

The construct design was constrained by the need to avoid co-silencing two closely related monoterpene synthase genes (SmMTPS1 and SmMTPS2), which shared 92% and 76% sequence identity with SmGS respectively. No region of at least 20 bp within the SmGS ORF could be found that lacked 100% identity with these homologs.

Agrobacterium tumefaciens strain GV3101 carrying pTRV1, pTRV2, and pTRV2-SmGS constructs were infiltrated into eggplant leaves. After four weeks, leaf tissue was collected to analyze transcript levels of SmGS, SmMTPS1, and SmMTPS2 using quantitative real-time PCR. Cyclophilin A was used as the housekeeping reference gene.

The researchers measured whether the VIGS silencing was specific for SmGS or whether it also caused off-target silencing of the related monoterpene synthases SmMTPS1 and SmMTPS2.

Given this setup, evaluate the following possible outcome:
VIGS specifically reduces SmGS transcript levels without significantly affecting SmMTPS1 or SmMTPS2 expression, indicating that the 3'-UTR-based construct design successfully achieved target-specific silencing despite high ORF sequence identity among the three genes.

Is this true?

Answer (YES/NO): YES